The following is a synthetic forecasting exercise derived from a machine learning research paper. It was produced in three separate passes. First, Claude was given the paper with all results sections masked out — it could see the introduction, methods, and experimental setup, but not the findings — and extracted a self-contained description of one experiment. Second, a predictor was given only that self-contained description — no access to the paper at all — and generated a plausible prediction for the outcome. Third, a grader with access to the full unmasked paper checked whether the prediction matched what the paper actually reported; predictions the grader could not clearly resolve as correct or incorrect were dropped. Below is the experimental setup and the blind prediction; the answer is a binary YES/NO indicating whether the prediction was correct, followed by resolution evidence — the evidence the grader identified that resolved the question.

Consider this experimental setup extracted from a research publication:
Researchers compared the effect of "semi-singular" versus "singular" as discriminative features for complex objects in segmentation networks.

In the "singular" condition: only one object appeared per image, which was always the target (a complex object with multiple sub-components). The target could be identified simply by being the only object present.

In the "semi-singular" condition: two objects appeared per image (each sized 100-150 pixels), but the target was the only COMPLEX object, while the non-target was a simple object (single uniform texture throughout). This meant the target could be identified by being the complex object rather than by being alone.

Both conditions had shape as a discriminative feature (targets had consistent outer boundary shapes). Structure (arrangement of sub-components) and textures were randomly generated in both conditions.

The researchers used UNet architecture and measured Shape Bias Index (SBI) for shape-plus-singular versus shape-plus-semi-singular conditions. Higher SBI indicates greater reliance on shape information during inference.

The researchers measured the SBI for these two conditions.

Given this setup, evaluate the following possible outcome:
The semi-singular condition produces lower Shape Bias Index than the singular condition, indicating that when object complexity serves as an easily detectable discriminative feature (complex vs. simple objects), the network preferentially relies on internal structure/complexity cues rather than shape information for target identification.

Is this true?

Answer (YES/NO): NO